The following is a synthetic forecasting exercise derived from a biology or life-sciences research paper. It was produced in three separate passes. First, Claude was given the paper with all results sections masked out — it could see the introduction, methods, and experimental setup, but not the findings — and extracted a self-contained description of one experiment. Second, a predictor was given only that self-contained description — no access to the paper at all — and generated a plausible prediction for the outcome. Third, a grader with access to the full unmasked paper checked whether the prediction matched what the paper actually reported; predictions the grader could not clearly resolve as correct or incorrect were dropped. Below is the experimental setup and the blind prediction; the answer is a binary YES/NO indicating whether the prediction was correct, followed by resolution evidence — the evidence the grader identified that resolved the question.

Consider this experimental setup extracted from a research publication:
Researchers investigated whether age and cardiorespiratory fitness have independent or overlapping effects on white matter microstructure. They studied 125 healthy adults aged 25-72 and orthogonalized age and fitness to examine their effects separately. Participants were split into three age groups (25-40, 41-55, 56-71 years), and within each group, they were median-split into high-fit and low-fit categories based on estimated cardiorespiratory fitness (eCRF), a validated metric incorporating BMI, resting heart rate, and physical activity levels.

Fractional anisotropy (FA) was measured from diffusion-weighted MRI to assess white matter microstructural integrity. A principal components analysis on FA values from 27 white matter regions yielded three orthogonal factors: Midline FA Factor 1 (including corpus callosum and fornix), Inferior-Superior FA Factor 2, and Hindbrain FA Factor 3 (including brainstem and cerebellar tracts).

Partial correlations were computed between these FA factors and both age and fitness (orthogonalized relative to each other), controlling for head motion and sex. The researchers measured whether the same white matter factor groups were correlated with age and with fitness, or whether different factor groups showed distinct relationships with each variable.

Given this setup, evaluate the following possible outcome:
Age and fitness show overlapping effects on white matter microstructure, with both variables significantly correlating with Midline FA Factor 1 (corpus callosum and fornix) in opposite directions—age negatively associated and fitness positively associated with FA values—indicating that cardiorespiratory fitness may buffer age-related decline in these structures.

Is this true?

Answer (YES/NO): NO